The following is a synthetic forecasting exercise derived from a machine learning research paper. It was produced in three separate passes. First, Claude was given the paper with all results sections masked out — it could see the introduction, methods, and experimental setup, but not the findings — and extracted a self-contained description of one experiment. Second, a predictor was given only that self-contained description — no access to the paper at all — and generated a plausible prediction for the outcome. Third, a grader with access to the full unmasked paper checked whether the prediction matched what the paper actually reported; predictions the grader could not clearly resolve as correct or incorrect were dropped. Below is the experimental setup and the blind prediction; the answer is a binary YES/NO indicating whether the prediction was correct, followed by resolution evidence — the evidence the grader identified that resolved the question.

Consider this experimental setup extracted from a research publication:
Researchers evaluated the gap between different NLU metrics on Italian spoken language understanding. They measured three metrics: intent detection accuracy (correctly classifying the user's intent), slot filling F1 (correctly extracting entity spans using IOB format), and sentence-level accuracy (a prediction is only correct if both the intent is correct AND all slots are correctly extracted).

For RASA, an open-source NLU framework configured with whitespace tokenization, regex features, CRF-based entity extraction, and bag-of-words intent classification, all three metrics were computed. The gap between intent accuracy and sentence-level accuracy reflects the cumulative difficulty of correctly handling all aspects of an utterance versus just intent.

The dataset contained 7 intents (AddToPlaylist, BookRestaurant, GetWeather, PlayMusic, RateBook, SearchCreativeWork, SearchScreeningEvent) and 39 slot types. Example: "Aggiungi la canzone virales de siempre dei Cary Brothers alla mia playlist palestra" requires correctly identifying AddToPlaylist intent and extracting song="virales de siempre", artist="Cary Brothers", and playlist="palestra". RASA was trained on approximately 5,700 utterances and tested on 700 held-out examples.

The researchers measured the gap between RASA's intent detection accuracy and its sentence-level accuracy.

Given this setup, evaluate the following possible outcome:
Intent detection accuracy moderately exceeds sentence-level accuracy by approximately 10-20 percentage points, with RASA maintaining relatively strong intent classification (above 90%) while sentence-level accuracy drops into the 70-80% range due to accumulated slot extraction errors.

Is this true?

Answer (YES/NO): NO